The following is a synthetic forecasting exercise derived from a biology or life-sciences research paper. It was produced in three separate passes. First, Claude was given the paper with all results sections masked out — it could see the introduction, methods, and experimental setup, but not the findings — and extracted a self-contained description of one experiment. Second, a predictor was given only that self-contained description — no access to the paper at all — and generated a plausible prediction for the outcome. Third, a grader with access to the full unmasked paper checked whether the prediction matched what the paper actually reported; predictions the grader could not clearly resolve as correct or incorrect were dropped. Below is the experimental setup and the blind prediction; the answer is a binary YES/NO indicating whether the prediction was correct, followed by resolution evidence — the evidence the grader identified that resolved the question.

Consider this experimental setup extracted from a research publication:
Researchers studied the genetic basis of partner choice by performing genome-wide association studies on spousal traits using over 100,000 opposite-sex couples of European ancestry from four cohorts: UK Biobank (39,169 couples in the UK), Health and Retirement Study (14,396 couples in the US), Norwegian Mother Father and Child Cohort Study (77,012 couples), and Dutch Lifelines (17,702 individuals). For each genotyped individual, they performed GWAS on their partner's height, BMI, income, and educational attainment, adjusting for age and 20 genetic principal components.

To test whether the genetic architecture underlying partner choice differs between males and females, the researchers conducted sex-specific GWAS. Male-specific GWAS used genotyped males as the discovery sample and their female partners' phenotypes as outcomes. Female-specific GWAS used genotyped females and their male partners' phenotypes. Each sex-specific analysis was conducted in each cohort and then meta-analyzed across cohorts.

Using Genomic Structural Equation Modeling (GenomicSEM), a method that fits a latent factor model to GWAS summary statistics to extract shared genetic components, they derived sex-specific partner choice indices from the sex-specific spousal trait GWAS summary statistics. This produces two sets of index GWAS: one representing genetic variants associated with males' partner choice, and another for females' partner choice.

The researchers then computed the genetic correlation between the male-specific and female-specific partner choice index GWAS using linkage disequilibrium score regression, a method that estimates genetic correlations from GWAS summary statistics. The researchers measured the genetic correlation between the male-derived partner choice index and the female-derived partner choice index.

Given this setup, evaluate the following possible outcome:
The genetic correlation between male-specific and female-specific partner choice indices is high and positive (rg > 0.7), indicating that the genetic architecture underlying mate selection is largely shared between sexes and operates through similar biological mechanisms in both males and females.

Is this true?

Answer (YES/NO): YES